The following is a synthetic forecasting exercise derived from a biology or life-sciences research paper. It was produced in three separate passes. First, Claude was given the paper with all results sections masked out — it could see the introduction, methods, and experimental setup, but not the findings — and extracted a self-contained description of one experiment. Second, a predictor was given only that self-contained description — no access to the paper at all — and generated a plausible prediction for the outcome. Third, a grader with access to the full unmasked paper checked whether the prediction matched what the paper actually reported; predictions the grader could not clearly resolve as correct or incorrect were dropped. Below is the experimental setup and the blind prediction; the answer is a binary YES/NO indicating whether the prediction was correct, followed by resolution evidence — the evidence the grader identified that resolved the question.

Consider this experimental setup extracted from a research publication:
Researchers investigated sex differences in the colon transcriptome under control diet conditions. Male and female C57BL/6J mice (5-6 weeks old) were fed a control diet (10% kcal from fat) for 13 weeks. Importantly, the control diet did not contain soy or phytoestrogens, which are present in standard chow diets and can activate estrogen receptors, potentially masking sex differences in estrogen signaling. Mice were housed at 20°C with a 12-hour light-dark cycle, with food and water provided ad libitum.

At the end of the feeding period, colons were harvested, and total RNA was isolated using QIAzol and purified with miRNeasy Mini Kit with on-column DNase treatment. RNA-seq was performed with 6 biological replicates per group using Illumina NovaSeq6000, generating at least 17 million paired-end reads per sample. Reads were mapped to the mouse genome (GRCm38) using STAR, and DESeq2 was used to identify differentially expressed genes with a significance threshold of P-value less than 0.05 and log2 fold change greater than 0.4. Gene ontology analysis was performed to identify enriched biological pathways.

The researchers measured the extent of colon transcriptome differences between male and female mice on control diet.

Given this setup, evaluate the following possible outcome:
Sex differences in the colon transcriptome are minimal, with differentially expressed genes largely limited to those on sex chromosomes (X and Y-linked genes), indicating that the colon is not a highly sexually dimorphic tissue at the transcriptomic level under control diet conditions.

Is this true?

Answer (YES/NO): NO